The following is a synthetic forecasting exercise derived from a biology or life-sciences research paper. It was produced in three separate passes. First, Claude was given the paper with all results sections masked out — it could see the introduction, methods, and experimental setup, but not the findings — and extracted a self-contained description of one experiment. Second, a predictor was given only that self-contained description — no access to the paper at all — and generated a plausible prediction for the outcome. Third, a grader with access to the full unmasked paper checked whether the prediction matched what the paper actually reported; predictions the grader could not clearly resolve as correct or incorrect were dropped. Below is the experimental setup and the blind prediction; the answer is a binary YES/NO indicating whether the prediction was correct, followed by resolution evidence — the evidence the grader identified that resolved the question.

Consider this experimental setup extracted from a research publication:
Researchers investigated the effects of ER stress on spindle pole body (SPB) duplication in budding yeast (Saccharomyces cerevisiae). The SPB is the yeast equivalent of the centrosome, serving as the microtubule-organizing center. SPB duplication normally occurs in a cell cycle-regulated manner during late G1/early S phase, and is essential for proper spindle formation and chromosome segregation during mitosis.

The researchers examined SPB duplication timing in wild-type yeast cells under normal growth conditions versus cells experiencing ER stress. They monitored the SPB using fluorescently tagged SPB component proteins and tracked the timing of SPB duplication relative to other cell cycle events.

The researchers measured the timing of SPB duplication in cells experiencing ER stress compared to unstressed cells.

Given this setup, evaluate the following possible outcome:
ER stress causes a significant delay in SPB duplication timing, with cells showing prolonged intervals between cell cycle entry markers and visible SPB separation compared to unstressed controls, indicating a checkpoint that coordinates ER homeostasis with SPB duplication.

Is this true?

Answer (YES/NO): NO